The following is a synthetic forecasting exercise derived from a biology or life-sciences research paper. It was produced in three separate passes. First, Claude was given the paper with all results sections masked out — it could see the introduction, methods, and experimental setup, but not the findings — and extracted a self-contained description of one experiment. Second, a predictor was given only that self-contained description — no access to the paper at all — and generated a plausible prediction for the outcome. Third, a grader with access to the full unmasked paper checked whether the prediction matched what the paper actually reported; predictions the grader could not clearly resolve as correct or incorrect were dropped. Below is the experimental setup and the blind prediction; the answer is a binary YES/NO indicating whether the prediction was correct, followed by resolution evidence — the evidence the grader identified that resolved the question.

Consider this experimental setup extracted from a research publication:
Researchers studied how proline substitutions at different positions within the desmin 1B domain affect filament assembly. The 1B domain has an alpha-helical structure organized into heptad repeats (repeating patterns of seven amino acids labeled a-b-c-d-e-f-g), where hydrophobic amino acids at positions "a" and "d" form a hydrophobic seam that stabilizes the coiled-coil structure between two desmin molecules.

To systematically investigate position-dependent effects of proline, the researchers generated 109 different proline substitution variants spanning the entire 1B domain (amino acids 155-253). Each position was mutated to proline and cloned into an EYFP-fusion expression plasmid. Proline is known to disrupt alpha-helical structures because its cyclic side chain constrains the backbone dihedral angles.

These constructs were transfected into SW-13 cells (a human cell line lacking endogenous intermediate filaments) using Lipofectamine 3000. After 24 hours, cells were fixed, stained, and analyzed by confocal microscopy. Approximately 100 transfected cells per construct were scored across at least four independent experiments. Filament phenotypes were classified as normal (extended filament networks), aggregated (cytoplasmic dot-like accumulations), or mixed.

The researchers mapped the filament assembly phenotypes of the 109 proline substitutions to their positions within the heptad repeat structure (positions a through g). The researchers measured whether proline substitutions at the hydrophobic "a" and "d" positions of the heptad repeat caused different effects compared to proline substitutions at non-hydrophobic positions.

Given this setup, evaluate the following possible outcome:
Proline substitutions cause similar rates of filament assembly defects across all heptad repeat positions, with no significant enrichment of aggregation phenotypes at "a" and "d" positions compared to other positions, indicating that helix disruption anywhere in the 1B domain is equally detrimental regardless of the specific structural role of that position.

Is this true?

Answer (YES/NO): NO